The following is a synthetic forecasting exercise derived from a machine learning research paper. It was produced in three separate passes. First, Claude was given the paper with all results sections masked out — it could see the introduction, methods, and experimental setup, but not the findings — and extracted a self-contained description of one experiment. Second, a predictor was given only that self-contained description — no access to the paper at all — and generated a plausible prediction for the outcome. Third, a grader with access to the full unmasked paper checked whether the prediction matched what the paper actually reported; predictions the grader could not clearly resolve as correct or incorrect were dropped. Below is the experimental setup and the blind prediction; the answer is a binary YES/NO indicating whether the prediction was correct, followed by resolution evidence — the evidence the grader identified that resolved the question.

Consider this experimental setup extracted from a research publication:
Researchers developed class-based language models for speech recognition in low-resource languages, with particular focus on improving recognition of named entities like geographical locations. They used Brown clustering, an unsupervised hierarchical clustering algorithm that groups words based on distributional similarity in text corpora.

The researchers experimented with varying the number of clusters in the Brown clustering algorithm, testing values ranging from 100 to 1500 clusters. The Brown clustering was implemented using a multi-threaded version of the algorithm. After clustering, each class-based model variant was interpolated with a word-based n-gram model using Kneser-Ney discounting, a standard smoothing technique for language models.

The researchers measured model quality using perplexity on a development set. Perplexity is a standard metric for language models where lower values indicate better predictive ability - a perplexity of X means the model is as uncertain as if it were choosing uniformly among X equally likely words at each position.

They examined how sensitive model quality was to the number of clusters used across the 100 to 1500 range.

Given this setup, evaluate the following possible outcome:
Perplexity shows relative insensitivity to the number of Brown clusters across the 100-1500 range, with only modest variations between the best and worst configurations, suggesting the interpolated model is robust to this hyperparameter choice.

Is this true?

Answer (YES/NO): YES